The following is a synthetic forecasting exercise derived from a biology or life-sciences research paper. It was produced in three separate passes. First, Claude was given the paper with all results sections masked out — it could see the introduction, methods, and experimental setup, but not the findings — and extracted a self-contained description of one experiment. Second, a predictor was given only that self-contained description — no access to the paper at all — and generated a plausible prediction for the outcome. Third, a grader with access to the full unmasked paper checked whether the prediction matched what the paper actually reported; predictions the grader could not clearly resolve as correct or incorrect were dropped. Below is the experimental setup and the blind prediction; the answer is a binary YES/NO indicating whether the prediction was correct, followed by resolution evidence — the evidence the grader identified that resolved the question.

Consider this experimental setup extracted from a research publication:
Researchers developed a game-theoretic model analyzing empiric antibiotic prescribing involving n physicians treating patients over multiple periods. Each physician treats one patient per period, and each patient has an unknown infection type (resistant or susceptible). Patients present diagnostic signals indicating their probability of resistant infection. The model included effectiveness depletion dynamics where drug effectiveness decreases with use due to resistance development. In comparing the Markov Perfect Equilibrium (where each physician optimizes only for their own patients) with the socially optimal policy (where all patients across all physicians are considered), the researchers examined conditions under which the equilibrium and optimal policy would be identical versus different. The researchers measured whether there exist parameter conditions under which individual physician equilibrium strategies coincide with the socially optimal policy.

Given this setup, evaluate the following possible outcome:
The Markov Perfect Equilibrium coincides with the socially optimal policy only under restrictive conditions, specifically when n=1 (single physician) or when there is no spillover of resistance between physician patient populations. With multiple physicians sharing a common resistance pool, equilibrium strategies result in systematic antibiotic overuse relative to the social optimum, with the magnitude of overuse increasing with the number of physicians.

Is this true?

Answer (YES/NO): NO